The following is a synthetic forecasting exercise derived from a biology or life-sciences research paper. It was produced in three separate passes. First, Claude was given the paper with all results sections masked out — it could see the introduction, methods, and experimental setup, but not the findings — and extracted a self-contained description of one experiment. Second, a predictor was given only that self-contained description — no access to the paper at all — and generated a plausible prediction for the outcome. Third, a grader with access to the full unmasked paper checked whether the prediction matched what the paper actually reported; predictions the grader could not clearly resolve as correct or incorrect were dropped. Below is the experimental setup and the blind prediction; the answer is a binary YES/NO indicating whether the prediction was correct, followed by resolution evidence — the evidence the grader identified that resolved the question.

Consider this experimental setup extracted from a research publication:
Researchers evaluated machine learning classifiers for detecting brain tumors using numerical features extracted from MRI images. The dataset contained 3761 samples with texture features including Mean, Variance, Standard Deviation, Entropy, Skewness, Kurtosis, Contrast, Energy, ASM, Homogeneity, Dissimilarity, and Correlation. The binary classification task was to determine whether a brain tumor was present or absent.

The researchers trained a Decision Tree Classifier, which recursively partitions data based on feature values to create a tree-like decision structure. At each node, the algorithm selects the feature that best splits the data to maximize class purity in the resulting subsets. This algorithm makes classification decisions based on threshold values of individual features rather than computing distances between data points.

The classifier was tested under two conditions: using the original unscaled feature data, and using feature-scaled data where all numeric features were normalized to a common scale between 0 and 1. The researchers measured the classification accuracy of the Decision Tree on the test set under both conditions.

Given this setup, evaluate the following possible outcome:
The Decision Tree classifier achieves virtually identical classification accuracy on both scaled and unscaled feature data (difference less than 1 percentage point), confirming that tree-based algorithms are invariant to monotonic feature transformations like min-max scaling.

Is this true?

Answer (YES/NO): YES